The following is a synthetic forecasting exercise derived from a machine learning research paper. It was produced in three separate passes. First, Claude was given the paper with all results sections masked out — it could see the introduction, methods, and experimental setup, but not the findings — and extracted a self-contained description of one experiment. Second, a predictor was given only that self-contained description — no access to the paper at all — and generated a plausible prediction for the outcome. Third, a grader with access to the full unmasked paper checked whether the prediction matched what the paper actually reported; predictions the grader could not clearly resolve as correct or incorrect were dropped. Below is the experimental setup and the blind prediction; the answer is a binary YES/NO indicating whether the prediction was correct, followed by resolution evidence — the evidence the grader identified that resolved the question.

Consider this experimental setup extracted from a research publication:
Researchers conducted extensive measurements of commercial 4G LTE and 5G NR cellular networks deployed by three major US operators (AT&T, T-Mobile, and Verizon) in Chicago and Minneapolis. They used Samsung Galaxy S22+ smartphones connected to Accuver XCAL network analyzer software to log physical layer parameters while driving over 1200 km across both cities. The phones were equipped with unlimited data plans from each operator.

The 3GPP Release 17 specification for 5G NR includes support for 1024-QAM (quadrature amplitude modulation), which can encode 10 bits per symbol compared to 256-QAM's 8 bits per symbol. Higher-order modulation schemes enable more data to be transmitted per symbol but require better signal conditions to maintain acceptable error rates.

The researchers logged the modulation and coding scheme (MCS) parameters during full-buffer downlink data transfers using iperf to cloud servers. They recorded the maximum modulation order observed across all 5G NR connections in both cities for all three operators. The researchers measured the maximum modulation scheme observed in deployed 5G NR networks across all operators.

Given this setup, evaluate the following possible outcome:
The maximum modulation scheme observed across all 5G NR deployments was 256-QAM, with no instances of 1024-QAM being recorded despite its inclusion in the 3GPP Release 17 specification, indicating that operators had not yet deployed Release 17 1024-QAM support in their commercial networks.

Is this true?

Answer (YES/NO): YES